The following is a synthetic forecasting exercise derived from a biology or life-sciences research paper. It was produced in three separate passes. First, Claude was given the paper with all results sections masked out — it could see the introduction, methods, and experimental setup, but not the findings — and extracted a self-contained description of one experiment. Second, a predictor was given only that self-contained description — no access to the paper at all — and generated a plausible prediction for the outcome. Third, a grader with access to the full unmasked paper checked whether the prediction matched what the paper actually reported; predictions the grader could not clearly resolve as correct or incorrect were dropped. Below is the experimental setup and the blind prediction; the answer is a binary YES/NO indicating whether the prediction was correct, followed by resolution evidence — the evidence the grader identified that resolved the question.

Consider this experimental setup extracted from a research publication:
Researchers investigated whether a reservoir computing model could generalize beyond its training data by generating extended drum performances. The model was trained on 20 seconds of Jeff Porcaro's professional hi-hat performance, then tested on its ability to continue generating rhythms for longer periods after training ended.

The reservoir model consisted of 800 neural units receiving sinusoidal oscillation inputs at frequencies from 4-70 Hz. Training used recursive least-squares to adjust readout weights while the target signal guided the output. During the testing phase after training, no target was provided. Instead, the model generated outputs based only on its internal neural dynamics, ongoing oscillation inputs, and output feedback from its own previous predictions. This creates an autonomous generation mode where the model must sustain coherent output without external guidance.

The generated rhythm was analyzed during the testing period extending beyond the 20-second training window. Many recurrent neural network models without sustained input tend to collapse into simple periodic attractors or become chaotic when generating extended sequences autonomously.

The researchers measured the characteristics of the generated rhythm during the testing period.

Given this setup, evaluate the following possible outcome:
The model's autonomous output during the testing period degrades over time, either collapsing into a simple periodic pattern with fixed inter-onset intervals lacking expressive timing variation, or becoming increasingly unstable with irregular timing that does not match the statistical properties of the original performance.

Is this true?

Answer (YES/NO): NO